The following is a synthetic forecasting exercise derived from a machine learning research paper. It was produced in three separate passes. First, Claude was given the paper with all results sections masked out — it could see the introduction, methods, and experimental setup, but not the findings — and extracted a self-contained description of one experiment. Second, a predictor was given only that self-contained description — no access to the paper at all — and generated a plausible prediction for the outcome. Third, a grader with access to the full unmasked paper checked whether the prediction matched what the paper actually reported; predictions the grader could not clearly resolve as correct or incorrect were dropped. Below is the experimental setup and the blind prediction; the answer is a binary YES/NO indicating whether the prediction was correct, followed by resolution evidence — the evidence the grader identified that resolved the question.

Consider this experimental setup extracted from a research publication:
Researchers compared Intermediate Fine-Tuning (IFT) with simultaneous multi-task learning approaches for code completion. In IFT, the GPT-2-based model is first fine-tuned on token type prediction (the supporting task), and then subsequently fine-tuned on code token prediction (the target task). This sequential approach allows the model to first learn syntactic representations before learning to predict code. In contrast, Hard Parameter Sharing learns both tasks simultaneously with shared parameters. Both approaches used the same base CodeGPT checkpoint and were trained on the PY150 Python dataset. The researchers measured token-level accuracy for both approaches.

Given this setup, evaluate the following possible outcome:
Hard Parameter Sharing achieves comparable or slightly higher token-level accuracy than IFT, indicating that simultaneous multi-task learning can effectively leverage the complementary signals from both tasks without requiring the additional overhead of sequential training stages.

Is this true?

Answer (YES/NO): YES